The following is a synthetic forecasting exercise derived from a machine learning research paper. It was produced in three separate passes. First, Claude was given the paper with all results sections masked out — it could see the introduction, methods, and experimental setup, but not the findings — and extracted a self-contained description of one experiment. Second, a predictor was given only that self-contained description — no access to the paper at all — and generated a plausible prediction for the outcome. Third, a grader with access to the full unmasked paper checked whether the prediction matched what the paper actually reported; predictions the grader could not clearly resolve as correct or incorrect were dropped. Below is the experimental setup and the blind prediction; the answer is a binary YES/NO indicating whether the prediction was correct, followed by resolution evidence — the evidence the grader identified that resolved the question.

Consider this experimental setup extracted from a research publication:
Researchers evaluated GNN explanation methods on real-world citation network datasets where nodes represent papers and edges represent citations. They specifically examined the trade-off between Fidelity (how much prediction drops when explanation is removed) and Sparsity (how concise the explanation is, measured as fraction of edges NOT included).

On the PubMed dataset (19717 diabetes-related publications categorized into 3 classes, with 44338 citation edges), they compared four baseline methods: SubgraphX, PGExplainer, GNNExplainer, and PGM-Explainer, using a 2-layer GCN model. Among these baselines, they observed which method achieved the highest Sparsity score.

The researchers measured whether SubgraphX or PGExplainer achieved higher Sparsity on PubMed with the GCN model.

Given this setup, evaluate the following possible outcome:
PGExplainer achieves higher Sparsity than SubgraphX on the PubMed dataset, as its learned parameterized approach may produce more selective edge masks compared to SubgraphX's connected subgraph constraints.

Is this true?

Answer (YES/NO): NO